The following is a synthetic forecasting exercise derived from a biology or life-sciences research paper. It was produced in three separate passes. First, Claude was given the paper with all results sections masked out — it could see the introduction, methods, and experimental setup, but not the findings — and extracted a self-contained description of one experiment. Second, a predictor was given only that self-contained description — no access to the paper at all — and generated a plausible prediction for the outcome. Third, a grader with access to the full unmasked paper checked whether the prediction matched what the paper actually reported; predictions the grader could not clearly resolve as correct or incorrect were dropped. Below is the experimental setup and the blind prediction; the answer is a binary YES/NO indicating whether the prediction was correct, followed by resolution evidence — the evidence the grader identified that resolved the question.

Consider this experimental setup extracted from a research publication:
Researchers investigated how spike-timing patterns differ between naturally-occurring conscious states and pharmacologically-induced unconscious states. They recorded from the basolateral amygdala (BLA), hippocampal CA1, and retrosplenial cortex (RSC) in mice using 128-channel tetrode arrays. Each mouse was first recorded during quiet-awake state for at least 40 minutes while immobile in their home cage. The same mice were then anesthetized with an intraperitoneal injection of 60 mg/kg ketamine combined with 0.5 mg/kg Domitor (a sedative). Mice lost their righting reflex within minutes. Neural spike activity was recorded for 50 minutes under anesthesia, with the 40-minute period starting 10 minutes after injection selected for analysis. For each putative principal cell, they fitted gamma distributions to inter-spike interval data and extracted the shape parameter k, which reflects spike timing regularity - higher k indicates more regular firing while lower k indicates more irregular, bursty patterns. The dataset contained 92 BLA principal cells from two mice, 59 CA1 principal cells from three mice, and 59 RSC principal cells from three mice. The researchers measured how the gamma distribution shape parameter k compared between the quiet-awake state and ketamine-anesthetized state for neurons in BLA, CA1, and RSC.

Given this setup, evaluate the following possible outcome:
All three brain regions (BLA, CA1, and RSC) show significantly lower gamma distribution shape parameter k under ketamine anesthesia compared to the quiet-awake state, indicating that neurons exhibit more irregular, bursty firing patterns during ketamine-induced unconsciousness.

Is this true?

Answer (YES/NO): NO